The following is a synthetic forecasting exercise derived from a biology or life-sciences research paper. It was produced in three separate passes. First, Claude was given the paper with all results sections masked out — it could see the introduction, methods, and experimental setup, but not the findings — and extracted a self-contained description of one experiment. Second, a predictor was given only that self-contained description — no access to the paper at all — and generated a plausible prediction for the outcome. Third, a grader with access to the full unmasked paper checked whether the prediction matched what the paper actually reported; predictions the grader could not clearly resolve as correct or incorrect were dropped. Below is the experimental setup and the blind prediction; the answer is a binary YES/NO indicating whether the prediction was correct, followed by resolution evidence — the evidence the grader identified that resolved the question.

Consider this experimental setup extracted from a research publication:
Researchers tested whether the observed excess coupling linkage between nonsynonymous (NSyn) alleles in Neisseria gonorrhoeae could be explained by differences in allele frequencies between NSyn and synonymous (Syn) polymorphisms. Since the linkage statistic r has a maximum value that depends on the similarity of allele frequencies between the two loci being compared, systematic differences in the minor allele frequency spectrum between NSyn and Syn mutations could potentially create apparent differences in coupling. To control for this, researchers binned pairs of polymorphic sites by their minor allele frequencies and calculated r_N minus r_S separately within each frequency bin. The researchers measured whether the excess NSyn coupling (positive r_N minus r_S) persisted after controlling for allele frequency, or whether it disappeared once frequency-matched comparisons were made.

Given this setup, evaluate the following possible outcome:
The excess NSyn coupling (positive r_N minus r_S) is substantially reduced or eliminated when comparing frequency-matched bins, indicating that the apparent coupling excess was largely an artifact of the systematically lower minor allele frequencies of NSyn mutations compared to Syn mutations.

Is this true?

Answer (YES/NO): NO